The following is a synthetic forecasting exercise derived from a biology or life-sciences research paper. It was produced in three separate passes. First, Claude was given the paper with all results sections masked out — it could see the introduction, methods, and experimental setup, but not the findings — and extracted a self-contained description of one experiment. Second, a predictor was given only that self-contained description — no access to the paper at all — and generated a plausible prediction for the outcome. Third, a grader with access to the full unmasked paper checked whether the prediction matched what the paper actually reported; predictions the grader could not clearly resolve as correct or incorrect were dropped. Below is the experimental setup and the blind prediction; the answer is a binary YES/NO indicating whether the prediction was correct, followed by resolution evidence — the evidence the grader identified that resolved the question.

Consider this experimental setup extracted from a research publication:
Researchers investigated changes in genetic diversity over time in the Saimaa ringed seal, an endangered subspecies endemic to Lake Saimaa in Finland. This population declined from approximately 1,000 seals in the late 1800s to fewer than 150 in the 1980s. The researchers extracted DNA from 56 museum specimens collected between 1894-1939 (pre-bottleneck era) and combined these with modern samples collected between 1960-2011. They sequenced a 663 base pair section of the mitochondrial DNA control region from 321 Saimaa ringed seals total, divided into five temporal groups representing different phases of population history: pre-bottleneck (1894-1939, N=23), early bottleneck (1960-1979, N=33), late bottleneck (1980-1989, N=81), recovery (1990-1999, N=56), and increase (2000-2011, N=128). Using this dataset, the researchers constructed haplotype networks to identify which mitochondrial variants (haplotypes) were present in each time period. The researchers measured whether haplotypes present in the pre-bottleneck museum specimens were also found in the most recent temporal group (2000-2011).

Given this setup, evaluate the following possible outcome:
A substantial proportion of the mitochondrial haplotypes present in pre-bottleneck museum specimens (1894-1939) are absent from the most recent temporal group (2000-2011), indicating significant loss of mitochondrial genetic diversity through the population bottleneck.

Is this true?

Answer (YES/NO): YES